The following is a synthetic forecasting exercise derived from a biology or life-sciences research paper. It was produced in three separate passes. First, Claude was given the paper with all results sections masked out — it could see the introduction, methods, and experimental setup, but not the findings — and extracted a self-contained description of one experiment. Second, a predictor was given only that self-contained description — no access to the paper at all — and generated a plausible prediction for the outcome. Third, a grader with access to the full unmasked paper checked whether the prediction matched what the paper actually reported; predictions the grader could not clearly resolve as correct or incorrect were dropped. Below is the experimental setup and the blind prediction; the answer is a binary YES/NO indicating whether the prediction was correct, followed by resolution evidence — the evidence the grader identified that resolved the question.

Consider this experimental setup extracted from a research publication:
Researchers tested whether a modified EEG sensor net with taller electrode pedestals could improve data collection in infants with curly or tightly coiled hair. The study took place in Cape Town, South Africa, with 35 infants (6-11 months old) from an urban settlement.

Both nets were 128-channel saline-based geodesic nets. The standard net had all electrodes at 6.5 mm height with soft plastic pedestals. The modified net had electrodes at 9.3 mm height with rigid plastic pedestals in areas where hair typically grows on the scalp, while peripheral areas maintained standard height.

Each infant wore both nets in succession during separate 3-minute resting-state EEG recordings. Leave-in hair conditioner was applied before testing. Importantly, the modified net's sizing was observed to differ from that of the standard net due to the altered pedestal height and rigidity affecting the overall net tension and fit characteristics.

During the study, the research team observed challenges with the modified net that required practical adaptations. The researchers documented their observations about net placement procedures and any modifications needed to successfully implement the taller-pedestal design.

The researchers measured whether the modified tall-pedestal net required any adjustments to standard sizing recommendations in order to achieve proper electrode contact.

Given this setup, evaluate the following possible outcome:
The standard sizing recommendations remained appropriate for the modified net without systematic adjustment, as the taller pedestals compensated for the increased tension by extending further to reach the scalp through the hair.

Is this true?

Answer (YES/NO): NO